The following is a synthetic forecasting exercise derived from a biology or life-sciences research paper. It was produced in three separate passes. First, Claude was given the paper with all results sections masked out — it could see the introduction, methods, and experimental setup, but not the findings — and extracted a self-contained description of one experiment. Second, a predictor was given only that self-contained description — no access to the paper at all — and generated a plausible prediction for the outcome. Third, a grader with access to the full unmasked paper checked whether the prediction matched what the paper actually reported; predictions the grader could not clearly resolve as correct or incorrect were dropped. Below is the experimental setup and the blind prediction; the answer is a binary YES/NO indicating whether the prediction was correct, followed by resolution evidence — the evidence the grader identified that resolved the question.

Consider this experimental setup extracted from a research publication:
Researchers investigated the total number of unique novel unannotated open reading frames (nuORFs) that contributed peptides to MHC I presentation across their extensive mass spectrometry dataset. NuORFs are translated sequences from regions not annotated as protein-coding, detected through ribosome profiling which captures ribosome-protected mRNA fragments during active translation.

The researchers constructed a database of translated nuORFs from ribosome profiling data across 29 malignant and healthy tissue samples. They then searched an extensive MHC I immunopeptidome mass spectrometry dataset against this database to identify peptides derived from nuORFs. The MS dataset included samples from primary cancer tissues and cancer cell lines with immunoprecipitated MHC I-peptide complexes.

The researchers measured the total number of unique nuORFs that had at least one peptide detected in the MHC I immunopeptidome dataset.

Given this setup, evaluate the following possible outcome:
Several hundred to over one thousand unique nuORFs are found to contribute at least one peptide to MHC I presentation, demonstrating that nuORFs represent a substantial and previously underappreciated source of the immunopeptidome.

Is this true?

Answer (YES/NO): NO